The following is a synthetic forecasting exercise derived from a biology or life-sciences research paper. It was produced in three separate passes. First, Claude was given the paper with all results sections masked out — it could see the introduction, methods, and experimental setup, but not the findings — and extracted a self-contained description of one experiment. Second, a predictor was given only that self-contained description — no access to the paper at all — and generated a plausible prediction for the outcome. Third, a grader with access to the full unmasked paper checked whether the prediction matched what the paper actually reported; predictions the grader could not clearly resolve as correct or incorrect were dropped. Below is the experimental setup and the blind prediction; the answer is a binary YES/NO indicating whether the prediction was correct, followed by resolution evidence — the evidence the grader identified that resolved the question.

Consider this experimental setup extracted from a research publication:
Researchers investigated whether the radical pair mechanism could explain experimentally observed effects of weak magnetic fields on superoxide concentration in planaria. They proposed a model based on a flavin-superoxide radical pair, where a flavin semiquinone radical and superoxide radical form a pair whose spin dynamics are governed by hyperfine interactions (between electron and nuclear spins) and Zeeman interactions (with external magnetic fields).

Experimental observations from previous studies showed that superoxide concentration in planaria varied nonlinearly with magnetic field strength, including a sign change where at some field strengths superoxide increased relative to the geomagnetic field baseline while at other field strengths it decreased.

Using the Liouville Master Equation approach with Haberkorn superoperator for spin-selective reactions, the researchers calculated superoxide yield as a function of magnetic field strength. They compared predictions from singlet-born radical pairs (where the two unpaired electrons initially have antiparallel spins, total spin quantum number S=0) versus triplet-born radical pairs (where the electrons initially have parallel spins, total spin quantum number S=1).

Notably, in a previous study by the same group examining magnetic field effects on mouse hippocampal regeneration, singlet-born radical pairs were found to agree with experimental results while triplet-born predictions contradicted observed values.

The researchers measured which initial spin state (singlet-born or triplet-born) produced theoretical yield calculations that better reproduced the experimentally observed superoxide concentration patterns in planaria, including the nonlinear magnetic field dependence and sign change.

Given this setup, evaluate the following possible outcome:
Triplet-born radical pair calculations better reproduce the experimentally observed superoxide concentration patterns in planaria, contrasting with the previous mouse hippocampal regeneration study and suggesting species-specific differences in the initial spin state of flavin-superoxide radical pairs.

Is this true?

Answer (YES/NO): YES